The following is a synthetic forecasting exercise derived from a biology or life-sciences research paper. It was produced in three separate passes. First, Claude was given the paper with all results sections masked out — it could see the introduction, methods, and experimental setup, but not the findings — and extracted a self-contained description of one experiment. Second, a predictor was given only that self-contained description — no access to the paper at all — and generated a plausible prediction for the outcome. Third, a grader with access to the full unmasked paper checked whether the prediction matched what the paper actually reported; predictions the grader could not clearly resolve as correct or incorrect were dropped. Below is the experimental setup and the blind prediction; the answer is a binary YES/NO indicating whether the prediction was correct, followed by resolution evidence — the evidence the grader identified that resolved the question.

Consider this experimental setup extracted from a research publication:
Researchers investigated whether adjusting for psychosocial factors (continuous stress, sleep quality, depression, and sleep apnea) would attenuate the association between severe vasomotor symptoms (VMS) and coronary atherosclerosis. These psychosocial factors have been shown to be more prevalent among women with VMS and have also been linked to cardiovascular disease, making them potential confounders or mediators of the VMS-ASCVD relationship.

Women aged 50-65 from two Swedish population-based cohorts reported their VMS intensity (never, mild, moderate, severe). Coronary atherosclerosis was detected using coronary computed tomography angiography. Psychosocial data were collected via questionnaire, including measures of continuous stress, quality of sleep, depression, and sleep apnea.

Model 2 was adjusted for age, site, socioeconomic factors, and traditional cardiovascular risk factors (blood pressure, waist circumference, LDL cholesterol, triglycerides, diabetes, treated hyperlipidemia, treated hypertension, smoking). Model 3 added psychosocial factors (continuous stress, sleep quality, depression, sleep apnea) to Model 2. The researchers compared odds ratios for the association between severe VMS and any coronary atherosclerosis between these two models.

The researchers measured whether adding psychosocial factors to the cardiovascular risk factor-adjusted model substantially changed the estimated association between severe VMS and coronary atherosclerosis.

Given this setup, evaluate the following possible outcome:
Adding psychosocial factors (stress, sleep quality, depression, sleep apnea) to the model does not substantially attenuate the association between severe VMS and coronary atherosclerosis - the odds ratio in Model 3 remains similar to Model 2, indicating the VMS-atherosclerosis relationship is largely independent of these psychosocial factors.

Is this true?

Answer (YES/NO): YES